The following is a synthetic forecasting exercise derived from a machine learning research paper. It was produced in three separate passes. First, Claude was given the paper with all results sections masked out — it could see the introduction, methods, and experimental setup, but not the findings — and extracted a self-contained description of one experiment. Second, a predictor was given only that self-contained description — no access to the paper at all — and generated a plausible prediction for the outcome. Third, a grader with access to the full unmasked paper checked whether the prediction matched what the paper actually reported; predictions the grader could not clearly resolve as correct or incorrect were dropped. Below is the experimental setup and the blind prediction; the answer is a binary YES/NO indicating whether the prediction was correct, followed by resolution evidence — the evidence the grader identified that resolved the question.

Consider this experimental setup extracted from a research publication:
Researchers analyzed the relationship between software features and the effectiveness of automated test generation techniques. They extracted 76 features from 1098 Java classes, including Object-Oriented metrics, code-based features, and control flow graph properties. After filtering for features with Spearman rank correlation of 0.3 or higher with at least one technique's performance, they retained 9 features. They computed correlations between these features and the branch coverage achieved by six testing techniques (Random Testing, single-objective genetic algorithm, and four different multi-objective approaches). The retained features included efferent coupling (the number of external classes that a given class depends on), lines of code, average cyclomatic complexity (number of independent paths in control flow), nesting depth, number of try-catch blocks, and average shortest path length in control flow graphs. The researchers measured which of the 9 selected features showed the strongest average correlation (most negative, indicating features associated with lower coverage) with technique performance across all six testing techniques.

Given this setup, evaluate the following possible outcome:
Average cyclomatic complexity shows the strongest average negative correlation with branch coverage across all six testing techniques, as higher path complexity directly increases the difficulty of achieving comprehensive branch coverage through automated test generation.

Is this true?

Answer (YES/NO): NO